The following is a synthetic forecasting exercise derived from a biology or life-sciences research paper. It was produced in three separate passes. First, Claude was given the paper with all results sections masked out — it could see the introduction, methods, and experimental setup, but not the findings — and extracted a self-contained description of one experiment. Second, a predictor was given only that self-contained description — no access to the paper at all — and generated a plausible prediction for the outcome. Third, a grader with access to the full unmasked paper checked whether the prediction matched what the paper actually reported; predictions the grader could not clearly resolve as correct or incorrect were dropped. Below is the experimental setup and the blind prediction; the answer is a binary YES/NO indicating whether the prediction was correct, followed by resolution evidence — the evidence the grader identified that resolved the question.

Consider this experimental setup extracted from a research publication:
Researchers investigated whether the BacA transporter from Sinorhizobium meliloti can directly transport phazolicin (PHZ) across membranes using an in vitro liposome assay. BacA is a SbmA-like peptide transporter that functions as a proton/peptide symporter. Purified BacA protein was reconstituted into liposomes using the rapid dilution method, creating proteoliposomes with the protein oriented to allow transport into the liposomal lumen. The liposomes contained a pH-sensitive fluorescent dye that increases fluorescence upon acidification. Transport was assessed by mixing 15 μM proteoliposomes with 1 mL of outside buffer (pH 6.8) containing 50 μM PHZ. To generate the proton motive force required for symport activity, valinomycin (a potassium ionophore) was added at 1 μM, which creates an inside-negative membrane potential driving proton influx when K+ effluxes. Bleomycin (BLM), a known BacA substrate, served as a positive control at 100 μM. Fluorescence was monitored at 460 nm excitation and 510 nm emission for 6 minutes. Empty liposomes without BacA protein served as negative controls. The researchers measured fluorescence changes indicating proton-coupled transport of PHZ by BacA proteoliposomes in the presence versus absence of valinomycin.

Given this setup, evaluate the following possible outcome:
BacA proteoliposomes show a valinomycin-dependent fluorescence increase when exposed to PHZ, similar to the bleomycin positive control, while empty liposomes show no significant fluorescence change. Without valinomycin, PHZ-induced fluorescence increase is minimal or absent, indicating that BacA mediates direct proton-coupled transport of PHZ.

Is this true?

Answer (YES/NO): NO